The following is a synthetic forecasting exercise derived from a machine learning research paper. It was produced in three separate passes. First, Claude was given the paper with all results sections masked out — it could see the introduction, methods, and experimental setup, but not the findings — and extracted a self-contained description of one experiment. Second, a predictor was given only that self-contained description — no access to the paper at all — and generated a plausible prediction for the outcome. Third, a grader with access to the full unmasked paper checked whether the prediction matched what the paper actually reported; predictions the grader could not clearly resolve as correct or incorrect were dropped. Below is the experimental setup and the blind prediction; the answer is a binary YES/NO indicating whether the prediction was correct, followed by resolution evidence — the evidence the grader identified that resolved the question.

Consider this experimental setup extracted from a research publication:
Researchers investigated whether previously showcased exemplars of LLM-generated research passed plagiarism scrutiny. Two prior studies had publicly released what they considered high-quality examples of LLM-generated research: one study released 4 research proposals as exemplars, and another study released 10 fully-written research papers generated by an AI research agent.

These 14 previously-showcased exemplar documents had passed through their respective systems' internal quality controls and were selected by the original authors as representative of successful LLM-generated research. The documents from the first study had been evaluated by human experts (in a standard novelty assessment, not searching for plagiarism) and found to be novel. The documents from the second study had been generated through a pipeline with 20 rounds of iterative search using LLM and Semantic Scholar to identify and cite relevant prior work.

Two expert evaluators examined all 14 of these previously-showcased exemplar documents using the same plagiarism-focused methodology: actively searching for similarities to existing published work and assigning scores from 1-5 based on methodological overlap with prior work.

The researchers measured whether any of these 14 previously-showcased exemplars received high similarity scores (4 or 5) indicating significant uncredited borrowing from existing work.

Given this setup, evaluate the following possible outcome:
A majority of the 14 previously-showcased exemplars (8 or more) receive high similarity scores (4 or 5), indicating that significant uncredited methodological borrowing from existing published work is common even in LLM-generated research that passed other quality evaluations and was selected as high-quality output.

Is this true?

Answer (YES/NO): NO